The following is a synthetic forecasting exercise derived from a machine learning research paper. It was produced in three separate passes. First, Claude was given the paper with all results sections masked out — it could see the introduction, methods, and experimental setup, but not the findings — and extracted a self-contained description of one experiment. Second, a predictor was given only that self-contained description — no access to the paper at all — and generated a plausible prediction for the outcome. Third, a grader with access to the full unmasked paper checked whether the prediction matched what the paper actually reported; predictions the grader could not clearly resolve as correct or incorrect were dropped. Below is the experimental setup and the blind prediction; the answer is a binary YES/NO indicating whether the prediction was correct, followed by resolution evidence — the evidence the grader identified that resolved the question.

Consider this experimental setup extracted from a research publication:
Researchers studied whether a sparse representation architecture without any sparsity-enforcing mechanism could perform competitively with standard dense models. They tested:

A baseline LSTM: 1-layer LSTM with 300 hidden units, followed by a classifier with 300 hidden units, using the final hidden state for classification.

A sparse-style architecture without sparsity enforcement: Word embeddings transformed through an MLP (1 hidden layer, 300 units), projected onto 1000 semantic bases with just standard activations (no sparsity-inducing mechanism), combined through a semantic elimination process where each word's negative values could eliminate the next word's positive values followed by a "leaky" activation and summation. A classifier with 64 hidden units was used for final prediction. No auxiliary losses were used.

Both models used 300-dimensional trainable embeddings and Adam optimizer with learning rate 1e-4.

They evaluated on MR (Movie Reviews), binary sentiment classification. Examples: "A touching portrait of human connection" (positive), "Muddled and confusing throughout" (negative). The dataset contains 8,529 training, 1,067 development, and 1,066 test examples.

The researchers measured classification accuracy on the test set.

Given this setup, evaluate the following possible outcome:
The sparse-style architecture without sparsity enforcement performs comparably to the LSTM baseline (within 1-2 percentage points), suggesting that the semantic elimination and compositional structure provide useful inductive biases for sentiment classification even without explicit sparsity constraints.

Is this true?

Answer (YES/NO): NO